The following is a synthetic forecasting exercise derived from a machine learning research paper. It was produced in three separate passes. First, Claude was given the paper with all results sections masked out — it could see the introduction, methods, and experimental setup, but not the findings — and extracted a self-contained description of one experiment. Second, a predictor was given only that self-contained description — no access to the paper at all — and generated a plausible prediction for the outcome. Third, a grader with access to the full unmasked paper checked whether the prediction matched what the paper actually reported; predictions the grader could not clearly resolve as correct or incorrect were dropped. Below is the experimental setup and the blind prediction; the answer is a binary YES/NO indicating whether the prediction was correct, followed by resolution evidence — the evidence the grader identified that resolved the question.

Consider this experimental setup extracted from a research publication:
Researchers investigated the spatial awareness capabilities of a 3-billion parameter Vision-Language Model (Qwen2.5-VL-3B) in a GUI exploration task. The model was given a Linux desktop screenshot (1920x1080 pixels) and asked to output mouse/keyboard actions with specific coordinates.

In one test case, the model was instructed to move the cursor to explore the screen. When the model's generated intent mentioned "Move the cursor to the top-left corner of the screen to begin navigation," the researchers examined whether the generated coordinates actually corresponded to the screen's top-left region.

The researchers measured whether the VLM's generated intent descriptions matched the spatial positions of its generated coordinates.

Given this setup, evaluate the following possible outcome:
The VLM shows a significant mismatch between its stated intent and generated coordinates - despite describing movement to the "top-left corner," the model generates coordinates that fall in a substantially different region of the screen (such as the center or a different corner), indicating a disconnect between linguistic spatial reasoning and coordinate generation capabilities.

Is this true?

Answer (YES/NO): NO